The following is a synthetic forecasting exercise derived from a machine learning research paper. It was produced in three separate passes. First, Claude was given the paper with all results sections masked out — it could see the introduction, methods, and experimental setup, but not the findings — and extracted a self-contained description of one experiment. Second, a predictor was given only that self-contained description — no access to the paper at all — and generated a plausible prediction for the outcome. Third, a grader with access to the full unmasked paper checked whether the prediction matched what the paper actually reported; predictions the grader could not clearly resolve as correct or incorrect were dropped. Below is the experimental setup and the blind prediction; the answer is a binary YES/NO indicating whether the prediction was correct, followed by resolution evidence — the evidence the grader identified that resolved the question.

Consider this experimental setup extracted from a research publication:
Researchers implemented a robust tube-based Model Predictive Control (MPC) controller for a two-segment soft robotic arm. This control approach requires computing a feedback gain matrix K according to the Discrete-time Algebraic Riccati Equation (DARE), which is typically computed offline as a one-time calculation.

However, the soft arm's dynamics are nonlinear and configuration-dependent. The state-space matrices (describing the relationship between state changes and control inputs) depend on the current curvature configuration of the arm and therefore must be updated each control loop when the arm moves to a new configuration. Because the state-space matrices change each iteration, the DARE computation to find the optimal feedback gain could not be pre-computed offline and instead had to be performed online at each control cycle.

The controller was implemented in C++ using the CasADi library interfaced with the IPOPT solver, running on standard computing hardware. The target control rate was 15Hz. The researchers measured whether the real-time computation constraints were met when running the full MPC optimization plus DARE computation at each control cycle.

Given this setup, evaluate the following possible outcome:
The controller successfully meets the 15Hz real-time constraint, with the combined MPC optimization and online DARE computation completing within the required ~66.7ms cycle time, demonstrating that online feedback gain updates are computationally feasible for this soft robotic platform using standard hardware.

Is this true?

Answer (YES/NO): NO